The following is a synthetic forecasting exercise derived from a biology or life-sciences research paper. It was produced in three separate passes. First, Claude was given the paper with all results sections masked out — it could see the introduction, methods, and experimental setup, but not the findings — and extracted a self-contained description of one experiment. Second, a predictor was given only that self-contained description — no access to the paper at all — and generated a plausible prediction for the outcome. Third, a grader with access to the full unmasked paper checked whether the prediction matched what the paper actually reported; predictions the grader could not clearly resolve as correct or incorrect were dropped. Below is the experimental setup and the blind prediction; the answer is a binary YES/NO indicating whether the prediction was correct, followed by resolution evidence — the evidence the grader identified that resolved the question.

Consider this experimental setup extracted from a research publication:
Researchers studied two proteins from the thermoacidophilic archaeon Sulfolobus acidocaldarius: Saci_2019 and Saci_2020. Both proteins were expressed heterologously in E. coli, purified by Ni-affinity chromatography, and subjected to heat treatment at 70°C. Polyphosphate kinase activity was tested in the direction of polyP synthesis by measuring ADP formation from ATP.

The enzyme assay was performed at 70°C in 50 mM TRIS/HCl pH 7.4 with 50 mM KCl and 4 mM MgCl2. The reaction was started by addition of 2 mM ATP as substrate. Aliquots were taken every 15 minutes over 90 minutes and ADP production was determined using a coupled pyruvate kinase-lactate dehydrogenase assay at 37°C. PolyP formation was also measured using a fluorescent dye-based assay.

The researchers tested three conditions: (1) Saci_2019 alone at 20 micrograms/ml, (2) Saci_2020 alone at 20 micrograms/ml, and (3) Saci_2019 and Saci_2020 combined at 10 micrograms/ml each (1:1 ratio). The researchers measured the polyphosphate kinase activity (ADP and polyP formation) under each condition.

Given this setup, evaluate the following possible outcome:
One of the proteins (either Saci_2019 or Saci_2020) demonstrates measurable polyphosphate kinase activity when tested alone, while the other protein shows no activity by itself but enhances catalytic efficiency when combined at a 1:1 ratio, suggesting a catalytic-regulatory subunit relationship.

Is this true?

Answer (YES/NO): YES